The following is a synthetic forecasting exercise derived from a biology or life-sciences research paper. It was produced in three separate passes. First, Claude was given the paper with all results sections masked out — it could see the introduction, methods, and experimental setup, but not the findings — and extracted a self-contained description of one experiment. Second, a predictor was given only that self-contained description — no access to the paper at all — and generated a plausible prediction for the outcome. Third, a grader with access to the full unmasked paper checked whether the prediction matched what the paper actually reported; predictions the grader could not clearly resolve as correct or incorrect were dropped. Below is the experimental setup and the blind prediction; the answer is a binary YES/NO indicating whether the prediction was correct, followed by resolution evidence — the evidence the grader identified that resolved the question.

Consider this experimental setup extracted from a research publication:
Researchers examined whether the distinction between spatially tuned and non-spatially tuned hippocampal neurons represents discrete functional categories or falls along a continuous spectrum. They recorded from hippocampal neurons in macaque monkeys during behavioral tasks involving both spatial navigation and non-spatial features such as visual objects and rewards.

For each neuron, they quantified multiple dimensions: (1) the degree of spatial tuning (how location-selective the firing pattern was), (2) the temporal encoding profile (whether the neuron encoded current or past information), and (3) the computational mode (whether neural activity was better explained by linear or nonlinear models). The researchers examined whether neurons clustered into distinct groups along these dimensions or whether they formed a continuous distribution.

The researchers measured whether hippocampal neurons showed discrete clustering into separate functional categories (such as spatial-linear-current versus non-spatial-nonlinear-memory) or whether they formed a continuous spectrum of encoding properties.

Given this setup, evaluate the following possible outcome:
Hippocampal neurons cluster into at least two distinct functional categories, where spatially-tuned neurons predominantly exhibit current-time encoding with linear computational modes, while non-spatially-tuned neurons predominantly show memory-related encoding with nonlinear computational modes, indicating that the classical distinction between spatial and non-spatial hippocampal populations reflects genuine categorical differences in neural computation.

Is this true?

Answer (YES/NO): NO